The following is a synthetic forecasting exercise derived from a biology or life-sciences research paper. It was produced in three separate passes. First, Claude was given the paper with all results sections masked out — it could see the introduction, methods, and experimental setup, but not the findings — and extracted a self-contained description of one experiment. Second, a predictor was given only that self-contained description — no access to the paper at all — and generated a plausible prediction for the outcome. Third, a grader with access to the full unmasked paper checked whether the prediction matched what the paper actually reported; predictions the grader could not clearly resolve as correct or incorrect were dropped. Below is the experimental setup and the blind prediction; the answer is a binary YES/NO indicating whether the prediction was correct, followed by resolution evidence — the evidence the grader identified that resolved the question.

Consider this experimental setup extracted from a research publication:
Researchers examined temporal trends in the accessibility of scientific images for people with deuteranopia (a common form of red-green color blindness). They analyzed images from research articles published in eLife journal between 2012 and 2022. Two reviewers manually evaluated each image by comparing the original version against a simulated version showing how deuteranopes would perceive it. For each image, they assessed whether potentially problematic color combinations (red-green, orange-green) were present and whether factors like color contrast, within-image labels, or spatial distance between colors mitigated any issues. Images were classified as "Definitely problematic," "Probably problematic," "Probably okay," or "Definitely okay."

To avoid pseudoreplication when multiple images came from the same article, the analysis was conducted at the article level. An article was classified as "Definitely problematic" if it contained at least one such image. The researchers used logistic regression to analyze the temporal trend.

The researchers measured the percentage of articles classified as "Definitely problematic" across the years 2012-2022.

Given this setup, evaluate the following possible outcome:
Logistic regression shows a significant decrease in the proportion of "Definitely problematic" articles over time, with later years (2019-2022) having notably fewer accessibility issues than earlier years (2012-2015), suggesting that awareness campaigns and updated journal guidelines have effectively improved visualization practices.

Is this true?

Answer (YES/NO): NO